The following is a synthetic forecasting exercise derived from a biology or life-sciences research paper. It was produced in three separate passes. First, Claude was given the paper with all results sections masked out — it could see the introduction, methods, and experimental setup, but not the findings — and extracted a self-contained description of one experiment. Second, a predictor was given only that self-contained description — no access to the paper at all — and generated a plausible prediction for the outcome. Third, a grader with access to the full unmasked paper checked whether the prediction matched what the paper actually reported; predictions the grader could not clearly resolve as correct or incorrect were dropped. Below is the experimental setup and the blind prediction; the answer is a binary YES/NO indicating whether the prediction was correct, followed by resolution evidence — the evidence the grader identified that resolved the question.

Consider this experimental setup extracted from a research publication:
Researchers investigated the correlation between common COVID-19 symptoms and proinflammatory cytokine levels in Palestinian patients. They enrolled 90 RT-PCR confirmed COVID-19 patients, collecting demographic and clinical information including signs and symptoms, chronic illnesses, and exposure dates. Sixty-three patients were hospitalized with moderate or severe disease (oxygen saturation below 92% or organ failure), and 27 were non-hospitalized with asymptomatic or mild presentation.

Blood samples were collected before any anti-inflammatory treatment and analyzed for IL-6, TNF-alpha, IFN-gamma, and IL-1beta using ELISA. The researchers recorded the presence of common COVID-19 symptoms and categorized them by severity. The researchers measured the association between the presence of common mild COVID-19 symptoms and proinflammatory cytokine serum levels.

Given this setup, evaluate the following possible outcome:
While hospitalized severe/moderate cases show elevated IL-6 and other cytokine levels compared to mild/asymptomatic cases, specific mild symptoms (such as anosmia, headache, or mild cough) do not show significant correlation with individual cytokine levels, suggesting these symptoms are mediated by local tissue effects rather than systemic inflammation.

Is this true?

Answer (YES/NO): NO